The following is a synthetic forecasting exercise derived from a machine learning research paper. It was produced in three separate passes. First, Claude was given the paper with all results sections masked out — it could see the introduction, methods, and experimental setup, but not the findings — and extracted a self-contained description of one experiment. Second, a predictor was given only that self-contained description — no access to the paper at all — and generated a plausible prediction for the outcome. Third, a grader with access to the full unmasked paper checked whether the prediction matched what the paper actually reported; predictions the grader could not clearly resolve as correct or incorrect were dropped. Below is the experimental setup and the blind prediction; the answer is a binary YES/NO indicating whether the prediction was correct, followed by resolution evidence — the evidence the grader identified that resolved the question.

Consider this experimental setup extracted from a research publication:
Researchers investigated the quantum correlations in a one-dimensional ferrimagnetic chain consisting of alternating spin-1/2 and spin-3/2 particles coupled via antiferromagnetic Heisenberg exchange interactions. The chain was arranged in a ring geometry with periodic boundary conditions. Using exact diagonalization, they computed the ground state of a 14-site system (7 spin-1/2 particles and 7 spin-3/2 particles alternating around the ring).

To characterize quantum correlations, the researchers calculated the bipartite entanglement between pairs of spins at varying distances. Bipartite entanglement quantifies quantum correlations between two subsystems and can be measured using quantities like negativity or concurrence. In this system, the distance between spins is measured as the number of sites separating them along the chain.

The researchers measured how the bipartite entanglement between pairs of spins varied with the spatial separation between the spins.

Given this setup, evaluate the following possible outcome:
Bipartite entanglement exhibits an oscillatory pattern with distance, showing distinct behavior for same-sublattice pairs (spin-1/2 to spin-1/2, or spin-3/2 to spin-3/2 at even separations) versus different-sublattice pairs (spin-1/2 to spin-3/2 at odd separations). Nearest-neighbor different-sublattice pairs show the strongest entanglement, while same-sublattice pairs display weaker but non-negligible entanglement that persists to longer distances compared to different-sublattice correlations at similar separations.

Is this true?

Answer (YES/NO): NO